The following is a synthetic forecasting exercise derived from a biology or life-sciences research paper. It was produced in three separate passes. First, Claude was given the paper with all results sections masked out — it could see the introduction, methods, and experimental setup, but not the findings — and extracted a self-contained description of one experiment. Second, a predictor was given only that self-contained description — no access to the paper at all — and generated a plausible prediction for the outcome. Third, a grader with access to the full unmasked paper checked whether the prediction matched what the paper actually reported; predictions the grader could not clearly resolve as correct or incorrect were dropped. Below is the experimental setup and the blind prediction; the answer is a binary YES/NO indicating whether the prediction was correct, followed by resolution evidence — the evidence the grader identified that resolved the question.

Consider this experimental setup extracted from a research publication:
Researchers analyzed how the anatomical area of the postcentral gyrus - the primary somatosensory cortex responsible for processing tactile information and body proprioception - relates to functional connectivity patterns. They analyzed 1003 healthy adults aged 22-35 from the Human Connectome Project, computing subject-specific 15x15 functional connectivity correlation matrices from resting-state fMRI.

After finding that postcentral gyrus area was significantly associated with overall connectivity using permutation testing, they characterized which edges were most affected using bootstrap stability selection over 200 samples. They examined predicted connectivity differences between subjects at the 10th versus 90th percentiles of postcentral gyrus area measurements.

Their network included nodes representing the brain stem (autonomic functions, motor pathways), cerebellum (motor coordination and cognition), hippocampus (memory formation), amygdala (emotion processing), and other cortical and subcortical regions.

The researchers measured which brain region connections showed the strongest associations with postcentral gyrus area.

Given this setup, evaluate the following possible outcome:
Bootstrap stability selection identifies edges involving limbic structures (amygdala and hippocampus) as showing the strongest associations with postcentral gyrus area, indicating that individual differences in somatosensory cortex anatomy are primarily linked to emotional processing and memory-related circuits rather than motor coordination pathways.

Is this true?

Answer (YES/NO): NO